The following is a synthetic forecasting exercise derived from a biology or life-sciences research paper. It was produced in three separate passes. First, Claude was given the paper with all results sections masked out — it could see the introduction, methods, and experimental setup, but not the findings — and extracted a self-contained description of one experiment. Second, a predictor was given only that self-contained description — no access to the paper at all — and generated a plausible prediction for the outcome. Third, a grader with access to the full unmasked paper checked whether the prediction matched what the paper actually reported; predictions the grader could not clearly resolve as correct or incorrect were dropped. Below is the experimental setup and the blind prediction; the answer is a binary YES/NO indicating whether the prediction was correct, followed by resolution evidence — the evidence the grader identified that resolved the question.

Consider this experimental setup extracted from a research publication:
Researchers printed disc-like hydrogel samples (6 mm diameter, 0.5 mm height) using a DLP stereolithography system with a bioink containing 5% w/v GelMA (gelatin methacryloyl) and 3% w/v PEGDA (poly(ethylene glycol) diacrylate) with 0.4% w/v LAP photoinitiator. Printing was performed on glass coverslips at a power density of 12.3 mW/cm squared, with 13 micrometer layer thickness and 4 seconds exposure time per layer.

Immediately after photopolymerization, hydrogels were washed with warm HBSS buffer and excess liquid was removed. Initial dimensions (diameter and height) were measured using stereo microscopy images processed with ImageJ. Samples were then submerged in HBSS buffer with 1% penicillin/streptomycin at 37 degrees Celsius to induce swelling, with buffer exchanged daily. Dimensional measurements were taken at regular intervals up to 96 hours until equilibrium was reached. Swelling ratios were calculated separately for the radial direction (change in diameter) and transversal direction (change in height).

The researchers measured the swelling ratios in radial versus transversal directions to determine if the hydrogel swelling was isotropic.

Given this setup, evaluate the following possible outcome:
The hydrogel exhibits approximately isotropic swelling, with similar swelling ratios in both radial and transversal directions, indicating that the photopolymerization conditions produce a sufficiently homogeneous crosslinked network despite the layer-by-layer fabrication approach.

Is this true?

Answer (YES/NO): NO